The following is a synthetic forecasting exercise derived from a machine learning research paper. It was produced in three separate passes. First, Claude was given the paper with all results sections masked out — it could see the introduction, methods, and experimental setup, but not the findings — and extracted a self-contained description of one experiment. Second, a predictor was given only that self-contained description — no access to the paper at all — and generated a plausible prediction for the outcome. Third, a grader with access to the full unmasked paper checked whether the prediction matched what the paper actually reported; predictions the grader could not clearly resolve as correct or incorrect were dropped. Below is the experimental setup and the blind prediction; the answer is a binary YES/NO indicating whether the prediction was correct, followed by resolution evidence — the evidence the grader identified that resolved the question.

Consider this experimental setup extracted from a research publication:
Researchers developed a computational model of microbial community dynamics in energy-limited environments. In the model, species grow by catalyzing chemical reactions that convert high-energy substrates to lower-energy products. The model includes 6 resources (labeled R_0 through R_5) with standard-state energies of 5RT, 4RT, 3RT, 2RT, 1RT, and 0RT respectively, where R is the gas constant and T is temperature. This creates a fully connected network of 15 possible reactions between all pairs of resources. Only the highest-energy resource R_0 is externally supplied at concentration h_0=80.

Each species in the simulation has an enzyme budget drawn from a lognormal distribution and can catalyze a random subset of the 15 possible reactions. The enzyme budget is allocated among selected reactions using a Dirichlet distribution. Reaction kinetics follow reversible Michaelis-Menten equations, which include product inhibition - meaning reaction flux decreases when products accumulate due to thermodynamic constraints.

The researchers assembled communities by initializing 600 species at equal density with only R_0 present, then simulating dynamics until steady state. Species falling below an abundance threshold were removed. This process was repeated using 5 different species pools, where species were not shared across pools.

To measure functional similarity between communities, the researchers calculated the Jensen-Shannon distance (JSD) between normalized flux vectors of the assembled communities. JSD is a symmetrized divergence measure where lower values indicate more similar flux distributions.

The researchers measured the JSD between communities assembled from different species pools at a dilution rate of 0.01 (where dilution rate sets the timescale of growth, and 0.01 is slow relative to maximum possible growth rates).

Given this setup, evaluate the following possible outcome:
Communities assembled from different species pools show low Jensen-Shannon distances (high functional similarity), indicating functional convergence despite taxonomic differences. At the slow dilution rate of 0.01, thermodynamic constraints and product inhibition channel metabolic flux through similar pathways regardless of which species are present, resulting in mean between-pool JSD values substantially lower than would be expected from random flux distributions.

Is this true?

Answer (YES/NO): YES